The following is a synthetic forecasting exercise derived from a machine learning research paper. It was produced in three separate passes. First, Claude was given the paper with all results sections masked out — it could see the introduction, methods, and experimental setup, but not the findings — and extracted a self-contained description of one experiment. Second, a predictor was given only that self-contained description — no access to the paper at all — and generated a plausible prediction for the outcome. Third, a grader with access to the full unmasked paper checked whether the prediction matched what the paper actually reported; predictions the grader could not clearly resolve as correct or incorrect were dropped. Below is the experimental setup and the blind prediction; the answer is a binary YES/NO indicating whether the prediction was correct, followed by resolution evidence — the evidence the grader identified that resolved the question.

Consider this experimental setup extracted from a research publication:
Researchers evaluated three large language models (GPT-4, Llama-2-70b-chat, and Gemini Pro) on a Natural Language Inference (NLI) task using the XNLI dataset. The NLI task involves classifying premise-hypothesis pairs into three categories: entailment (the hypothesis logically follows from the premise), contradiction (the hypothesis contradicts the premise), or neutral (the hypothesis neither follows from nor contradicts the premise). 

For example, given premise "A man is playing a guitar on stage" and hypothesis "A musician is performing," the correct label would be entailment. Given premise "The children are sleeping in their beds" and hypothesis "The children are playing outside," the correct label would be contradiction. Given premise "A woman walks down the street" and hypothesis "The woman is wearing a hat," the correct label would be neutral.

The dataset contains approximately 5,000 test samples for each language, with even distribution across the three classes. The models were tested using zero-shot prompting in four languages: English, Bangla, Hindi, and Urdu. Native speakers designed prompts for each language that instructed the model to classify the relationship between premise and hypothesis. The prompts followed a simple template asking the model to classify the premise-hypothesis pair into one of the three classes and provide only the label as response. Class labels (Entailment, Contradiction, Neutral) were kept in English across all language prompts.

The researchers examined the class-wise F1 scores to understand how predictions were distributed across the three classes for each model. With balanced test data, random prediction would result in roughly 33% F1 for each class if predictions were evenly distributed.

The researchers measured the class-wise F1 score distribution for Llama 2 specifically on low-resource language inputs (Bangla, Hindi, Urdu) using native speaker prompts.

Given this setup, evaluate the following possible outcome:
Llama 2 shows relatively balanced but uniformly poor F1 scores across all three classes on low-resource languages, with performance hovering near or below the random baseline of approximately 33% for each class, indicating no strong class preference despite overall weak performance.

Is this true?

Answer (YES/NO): NO